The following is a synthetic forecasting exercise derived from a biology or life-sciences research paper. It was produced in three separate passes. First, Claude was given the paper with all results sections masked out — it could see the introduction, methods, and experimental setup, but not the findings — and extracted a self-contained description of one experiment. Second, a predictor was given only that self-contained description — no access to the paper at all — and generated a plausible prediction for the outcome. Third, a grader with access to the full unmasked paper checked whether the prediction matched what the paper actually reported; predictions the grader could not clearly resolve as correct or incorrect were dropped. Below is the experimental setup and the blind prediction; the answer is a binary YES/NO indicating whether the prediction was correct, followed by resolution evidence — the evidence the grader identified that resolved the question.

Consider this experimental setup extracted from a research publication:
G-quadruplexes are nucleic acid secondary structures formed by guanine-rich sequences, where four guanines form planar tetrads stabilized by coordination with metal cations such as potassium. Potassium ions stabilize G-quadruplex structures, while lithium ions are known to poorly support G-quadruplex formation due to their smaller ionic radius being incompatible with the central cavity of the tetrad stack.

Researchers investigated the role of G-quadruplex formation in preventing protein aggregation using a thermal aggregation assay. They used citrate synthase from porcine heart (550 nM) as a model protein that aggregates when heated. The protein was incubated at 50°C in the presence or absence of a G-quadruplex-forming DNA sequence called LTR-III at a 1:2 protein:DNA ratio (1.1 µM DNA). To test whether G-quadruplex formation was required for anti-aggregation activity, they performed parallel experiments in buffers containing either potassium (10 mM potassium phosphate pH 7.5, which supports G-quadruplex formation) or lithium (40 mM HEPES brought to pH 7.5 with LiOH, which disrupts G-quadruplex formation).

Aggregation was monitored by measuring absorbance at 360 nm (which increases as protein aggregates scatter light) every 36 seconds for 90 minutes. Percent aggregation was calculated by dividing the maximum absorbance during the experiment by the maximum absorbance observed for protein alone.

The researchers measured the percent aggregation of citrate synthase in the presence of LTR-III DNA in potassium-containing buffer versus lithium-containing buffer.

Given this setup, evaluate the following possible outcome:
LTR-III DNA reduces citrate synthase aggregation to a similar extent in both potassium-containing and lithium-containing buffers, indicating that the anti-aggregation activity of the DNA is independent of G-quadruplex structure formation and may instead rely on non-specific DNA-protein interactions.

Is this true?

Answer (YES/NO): NO